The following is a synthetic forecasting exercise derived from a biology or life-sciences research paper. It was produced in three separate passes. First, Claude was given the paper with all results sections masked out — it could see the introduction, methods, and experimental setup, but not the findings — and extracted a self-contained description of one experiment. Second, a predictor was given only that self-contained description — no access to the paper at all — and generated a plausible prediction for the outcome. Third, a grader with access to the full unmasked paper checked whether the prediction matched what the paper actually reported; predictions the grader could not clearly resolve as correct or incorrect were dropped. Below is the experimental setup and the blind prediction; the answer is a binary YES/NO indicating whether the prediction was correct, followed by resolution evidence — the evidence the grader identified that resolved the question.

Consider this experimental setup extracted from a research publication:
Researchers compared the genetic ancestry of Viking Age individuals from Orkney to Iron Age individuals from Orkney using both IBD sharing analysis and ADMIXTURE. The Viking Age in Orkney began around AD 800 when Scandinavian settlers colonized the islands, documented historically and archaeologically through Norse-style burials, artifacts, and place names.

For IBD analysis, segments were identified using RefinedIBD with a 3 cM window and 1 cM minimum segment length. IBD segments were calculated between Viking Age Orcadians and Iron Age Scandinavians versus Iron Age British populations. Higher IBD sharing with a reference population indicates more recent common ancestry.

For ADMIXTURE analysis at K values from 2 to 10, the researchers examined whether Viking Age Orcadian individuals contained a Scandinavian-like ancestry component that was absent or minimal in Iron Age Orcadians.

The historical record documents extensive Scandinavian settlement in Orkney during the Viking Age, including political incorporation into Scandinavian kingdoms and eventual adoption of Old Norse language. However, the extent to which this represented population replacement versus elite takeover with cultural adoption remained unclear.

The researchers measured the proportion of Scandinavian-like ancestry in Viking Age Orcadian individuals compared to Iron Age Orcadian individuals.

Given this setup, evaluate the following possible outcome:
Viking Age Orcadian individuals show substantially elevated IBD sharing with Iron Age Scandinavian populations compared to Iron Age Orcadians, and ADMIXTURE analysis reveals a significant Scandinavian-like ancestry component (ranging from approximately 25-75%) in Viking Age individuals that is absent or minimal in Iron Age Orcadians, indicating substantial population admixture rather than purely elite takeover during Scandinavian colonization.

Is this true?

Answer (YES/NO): YES